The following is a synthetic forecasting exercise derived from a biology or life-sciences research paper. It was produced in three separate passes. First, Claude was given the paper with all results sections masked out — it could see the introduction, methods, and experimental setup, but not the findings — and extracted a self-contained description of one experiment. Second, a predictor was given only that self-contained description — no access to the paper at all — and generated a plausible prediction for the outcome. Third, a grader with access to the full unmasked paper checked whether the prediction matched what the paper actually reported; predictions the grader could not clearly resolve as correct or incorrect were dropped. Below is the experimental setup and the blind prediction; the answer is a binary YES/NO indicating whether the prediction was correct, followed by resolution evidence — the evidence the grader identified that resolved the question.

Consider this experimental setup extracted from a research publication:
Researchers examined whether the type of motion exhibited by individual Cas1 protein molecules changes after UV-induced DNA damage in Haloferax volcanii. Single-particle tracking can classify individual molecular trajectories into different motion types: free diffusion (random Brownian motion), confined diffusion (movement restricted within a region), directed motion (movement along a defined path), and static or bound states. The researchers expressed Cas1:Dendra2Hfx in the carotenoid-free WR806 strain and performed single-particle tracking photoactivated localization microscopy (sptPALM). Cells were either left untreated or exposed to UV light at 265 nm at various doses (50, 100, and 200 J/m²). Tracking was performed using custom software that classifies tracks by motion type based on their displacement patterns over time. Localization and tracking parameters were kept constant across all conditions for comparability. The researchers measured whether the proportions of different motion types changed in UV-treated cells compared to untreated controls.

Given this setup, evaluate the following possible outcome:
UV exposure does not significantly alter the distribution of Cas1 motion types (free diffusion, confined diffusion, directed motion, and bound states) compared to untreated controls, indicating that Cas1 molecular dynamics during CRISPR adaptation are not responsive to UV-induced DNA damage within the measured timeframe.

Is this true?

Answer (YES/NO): NO